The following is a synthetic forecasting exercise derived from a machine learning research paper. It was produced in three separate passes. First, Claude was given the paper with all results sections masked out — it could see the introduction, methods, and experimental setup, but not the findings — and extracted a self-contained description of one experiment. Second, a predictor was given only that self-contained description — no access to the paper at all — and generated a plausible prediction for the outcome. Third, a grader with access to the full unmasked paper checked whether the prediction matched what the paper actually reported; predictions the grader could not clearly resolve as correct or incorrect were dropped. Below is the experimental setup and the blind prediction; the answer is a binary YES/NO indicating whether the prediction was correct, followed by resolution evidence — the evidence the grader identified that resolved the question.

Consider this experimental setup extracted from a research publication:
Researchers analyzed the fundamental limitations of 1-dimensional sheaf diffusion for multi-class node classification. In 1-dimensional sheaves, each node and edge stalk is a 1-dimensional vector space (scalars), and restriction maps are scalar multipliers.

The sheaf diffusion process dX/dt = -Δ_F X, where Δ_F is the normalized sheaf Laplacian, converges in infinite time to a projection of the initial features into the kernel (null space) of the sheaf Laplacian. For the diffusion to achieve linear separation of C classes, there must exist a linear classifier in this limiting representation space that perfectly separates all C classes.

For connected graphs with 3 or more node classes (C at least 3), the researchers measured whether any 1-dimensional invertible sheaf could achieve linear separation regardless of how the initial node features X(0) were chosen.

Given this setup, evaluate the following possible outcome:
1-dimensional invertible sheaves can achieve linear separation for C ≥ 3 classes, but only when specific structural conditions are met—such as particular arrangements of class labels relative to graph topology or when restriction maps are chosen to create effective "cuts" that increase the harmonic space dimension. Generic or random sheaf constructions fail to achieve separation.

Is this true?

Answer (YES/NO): NO